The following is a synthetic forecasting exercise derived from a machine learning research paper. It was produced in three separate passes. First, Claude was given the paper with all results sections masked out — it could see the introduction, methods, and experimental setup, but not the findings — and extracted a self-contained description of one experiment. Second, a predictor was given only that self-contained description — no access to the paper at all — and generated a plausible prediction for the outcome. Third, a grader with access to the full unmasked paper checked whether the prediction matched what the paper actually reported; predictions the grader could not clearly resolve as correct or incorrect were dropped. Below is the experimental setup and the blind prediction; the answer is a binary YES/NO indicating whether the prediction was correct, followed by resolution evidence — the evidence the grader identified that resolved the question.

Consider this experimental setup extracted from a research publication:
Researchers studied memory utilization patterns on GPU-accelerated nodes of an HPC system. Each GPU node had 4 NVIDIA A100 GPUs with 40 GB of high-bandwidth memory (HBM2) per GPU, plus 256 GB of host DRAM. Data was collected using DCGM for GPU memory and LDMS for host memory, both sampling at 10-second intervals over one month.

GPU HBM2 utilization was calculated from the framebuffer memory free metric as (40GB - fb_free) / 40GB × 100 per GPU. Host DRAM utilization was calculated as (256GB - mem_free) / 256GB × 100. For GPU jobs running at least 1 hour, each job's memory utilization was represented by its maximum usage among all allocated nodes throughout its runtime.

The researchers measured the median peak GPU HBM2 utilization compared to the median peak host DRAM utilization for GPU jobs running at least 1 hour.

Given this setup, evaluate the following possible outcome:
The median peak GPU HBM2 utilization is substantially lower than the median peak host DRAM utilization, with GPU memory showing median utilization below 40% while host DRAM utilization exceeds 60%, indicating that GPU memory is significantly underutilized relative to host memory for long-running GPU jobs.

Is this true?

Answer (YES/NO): NO